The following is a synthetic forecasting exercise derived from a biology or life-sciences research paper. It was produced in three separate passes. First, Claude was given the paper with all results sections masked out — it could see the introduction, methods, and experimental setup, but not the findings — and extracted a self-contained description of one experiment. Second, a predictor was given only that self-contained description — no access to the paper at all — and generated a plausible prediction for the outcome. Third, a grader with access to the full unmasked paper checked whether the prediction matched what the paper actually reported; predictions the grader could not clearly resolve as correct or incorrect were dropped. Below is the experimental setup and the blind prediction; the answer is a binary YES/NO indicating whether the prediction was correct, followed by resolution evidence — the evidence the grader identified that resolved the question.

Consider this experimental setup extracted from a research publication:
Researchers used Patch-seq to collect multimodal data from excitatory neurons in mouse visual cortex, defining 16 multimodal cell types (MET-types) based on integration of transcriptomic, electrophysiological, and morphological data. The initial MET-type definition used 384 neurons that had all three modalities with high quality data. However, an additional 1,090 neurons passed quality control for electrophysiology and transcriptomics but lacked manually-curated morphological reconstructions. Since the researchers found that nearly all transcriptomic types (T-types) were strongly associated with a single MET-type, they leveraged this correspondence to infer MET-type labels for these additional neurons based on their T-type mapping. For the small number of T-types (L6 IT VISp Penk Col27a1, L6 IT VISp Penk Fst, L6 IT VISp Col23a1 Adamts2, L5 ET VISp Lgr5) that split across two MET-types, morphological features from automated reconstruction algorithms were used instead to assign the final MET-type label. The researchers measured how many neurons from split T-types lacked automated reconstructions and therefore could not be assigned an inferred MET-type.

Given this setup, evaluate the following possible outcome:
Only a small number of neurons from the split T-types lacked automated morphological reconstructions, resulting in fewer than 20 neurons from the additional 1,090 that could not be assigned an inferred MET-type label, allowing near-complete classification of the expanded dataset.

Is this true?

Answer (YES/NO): NO